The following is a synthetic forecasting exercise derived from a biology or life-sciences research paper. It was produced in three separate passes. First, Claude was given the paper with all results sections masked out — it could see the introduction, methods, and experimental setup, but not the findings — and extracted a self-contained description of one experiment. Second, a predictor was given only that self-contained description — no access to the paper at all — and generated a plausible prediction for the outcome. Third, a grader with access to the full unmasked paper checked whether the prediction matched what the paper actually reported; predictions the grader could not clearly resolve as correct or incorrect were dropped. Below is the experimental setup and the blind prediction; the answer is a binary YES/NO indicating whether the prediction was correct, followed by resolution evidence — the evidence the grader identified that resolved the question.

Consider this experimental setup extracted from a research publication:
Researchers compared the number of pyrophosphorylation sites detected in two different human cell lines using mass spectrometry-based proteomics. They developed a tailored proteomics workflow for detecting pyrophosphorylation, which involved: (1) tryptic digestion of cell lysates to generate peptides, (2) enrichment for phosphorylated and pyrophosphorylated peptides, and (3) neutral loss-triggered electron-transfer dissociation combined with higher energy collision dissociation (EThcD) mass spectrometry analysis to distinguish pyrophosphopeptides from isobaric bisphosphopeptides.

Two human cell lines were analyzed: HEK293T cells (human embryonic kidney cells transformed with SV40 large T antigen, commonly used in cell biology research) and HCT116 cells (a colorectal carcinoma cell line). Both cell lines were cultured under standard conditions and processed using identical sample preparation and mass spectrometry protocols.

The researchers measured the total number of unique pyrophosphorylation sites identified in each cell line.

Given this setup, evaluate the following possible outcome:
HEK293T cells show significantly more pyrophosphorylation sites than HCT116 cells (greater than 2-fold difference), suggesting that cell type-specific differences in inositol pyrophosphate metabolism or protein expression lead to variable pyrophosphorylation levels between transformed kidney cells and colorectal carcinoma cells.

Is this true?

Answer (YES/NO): NO